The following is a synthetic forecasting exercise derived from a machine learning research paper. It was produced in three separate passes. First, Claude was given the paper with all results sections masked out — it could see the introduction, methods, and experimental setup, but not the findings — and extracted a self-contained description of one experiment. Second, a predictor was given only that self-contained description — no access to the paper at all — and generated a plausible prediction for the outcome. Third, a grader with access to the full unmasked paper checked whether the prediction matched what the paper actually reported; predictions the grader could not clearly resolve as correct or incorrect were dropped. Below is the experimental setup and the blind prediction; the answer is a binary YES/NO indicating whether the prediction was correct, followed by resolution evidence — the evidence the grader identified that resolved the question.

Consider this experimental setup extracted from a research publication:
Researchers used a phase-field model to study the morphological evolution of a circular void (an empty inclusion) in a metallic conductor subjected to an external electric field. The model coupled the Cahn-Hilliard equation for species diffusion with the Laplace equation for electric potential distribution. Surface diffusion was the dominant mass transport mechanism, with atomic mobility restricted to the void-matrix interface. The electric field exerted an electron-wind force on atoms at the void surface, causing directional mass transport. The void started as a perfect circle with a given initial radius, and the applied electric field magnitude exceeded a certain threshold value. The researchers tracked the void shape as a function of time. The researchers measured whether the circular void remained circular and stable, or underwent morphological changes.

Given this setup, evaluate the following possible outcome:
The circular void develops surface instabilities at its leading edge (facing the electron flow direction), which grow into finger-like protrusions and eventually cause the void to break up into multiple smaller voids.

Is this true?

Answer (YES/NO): NO